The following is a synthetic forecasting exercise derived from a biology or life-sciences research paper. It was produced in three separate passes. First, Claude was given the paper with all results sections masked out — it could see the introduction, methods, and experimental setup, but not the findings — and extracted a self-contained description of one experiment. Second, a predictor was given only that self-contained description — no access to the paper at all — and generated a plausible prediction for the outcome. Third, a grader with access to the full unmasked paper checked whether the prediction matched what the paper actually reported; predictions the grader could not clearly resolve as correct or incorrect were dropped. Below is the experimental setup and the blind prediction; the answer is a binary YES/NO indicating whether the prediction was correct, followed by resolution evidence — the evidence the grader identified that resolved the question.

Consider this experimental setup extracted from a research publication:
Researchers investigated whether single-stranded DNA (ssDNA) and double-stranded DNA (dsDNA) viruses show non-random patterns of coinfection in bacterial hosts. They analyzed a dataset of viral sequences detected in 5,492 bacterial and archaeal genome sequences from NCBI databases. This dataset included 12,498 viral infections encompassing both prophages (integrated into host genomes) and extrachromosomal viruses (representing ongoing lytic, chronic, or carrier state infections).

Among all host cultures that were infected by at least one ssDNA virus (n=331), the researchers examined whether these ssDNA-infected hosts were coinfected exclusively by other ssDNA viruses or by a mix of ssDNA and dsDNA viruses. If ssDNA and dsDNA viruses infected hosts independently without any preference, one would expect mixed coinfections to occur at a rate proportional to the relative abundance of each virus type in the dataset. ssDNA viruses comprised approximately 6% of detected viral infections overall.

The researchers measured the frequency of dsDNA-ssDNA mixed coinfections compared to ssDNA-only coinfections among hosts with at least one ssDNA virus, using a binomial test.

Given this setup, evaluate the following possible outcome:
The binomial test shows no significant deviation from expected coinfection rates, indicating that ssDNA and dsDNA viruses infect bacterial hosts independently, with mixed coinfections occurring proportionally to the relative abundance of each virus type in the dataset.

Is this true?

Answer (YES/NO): NO